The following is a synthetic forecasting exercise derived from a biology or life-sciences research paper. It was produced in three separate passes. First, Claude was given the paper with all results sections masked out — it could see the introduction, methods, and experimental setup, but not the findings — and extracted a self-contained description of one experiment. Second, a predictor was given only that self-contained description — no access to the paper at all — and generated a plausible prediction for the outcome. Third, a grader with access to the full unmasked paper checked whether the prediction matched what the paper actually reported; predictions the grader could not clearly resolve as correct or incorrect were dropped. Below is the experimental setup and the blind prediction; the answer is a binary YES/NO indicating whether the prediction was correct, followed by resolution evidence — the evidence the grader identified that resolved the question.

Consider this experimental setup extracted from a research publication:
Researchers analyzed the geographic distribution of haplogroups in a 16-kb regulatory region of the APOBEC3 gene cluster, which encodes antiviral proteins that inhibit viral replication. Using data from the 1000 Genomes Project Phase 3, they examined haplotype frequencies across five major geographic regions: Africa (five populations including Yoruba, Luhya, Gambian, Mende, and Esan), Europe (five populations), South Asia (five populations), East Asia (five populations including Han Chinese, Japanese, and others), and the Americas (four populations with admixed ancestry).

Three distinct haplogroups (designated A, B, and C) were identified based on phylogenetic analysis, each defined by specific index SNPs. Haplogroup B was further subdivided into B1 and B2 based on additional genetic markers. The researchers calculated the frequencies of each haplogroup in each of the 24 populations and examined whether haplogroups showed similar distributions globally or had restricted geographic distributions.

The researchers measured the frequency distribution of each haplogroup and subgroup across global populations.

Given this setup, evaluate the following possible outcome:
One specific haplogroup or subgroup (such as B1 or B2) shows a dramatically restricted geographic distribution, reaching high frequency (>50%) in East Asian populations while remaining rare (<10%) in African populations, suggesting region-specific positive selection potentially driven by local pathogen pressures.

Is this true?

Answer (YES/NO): NO